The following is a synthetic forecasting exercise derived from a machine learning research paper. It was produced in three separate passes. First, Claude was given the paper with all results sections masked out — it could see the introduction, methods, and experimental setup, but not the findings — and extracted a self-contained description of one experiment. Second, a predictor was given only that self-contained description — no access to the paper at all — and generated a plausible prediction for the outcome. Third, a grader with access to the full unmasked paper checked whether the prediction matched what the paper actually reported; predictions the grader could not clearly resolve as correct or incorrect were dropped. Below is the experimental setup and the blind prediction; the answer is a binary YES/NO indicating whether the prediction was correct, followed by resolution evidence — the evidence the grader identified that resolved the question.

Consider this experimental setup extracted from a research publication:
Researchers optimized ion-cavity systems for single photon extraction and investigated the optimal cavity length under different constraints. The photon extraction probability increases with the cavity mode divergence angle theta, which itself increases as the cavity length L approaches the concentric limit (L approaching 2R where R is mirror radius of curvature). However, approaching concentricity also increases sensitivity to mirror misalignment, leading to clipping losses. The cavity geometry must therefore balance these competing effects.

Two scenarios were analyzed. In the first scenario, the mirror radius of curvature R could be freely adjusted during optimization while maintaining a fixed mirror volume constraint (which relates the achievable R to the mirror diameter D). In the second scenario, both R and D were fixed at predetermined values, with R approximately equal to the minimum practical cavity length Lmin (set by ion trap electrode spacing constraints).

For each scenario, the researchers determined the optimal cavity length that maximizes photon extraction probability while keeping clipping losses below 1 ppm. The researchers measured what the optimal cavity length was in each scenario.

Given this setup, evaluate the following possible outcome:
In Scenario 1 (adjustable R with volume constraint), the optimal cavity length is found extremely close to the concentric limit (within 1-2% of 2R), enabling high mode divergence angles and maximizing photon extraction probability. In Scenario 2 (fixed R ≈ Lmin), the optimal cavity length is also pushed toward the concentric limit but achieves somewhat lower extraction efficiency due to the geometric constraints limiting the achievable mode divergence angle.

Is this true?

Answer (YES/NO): NO